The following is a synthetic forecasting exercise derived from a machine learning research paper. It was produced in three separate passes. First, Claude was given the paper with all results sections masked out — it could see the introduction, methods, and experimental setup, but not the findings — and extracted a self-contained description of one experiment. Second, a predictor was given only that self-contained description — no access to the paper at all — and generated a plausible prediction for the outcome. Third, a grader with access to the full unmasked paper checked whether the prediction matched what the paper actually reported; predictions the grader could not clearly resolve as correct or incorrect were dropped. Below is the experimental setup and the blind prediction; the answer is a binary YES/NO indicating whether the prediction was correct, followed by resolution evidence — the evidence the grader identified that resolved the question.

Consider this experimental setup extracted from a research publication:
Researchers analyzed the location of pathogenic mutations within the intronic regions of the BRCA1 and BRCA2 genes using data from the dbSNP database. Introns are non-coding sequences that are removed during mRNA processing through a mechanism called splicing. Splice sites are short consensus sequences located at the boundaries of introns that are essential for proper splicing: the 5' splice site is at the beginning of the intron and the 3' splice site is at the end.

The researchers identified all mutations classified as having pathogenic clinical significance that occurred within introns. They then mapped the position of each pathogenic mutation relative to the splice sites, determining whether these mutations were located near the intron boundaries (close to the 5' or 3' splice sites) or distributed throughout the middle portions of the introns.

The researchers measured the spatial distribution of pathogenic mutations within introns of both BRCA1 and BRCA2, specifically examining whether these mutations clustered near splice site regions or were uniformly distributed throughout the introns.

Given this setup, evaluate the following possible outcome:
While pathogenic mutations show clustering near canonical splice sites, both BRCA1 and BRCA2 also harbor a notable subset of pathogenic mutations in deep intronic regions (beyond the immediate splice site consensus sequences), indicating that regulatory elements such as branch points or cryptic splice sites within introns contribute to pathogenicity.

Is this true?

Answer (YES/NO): NO